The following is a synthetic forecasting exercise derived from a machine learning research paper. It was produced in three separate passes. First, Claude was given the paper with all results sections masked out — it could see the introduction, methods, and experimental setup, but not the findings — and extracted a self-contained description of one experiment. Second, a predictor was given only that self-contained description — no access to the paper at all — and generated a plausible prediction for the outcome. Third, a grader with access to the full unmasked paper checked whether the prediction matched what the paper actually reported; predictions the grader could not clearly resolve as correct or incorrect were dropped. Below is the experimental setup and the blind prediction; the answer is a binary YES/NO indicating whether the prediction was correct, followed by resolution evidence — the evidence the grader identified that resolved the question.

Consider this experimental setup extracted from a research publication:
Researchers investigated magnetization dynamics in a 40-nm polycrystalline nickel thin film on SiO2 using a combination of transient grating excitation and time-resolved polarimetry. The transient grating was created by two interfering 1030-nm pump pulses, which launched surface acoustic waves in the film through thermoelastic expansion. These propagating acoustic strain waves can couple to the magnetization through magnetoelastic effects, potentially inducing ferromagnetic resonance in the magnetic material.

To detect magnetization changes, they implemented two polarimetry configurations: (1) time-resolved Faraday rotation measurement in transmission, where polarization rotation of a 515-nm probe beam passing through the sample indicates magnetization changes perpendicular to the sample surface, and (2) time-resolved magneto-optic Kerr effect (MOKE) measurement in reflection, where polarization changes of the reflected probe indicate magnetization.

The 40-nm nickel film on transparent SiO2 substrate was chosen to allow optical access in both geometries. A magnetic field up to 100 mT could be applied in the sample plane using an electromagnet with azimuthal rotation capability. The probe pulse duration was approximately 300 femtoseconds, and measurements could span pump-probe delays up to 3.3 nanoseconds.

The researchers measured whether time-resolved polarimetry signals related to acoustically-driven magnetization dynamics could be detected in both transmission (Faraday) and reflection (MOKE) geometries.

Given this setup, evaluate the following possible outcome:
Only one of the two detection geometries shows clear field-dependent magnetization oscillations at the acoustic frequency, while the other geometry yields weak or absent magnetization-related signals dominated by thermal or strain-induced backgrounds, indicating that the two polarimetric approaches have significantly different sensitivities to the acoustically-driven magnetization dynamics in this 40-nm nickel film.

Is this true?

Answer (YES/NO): NO